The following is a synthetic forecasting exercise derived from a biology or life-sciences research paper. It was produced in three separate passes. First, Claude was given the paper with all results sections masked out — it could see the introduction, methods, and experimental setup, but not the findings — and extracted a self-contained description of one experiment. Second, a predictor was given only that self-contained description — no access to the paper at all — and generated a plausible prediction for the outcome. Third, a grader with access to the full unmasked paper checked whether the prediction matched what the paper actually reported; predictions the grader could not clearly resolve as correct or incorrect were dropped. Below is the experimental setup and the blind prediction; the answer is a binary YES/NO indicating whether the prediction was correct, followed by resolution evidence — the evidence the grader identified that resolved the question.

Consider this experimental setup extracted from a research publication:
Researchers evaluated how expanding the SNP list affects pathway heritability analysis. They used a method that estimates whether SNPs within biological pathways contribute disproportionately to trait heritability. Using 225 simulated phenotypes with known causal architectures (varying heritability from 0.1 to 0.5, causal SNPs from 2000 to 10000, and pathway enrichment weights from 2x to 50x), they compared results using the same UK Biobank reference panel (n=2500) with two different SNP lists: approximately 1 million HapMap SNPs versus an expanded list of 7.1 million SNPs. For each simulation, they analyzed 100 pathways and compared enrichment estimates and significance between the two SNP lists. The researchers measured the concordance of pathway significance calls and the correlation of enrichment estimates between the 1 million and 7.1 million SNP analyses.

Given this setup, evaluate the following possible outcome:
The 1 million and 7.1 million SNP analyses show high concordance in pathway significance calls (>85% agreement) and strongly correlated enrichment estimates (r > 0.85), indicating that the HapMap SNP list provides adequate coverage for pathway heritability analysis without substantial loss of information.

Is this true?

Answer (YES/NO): NO